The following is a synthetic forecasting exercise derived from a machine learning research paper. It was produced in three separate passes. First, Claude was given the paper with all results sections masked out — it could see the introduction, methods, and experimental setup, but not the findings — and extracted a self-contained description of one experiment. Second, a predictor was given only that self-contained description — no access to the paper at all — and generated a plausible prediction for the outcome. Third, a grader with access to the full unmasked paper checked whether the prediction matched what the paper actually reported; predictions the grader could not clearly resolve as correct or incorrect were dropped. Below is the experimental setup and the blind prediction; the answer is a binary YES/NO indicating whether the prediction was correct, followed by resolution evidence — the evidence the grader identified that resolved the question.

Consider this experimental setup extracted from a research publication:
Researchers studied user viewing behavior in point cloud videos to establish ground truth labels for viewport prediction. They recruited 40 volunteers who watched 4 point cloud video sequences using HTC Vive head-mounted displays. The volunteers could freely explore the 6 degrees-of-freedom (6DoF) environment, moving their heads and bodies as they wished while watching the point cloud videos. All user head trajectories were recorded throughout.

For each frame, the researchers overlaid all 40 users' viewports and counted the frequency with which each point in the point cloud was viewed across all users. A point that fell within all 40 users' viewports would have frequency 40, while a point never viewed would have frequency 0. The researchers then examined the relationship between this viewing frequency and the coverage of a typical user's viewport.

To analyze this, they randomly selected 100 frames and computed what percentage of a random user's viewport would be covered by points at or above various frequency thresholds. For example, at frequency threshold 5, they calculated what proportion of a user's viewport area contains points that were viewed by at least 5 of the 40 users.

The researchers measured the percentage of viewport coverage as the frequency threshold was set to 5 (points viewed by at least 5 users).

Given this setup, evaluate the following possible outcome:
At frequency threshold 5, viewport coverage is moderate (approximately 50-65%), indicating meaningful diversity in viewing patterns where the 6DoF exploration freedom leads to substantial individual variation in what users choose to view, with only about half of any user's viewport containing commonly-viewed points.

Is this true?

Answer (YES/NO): NO